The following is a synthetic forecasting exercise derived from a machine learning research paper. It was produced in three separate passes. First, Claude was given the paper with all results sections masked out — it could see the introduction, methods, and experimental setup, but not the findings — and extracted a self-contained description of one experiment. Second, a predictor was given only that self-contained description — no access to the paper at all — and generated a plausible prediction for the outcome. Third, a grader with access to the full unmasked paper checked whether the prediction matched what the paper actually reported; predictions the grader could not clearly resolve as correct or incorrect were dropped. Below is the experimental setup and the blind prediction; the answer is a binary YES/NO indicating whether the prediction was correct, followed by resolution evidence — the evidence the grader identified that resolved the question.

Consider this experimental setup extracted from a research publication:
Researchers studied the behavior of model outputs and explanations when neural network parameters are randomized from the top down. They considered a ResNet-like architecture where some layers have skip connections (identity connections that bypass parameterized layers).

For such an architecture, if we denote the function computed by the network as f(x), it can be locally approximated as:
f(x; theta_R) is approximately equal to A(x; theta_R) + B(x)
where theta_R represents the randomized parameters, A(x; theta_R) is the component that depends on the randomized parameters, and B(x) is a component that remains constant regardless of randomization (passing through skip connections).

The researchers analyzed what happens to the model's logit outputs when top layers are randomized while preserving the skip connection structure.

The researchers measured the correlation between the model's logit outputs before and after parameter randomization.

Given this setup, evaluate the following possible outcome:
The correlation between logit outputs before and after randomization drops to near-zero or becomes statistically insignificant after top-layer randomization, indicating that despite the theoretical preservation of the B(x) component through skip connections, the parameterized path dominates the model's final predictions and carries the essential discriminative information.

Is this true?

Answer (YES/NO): NO